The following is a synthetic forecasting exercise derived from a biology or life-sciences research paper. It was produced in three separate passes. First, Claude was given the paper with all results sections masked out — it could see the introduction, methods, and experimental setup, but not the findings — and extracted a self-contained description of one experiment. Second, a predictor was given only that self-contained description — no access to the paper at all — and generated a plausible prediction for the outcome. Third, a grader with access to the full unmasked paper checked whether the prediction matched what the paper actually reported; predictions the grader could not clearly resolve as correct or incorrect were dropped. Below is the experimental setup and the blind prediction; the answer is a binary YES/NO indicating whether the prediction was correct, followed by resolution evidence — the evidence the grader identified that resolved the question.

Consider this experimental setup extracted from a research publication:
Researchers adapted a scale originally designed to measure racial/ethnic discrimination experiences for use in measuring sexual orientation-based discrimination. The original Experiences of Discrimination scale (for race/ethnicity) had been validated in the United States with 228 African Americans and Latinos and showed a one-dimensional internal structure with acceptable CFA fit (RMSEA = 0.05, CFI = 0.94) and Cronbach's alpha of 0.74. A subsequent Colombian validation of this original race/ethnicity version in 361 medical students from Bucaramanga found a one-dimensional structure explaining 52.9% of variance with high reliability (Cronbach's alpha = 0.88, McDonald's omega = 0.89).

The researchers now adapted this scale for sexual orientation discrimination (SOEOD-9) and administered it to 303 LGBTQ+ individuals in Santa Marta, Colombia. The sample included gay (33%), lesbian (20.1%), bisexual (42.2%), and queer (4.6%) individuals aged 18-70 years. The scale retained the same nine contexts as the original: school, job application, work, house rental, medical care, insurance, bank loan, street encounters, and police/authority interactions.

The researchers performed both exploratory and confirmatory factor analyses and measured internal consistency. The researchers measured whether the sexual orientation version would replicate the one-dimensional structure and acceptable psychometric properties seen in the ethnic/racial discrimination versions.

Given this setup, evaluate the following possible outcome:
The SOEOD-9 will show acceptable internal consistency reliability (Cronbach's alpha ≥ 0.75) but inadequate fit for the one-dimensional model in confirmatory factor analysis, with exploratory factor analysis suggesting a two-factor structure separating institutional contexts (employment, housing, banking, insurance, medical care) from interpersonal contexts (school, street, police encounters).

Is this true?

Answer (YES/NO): NO